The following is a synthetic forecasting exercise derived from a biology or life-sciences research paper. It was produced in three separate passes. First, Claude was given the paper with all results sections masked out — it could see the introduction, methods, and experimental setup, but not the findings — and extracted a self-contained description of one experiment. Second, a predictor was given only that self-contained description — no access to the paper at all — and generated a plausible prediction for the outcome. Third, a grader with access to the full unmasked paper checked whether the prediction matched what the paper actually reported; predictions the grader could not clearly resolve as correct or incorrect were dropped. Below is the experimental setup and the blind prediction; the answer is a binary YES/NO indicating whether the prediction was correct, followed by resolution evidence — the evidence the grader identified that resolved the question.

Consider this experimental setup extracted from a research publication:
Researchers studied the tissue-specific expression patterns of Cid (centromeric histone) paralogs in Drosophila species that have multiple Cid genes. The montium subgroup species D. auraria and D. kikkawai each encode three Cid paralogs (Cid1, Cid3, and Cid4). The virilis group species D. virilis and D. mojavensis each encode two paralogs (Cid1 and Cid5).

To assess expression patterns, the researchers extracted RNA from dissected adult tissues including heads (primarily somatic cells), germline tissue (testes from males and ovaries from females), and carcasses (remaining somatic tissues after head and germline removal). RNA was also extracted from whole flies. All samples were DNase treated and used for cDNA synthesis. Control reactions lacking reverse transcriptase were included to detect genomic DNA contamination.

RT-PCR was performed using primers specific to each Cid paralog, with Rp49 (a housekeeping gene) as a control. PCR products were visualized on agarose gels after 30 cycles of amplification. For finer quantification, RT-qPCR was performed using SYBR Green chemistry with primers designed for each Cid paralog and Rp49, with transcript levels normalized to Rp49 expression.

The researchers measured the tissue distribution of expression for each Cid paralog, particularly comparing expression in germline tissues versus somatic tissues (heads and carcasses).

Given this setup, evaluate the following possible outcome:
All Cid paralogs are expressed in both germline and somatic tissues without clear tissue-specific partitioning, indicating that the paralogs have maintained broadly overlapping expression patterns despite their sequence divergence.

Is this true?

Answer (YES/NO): NO